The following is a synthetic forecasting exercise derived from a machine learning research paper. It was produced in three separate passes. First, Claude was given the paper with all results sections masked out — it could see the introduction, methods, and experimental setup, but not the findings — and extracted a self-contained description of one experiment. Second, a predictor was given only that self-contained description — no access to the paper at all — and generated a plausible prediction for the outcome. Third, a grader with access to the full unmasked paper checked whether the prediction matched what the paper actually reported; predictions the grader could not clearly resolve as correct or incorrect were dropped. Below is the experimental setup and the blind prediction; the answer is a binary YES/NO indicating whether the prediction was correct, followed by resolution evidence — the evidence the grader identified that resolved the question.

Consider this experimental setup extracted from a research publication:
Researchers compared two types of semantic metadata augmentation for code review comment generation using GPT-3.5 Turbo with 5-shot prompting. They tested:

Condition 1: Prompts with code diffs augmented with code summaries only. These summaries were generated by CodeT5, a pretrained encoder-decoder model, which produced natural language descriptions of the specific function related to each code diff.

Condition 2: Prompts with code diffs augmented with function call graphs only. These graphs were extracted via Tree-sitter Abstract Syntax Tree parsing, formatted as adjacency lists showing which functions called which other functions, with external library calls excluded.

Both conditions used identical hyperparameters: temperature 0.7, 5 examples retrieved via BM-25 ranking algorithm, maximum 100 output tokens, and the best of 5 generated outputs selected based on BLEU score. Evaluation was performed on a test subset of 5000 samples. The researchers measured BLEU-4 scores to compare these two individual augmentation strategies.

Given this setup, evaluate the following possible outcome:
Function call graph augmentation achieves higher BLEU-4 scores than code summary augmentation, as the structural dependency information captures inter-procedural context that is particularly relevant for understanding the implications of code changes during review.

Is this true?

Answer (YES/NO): YES